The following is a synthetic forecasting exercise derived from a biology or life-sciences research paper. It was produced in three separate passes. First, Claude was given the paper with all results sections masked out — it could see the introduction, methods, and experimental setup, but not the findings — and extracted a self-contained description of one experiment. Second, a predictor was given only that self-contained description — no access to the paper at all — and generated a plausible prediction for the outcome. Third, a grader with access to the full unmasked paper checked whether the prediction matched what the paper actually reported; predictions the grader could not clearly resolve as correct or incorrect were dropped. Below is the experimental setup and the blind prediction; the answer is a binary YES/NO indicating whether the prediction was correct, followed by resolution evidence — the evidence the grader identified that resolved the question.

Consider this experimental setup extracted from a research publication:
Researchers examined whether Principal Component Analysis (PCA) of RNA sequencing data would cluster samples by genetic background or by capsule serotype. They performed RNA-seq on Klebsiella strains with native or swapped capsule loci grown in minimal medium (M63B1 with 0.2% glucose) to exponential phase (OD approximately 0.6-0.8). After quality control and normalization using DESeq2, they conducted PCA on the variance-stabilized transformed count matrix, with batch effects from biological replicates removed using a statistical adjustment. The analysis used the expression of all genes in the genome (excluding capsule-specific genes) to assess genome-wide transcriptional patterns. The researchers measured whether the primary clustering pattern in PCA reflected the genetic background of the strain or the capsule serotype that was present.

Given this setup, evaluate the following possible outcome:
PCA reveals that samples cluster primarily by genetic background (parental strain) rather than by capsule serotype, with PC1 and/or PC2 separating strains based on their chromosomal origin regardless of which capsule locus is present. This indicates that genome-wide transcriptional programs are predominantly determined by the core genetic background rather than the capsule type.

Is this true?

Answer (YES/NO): YES